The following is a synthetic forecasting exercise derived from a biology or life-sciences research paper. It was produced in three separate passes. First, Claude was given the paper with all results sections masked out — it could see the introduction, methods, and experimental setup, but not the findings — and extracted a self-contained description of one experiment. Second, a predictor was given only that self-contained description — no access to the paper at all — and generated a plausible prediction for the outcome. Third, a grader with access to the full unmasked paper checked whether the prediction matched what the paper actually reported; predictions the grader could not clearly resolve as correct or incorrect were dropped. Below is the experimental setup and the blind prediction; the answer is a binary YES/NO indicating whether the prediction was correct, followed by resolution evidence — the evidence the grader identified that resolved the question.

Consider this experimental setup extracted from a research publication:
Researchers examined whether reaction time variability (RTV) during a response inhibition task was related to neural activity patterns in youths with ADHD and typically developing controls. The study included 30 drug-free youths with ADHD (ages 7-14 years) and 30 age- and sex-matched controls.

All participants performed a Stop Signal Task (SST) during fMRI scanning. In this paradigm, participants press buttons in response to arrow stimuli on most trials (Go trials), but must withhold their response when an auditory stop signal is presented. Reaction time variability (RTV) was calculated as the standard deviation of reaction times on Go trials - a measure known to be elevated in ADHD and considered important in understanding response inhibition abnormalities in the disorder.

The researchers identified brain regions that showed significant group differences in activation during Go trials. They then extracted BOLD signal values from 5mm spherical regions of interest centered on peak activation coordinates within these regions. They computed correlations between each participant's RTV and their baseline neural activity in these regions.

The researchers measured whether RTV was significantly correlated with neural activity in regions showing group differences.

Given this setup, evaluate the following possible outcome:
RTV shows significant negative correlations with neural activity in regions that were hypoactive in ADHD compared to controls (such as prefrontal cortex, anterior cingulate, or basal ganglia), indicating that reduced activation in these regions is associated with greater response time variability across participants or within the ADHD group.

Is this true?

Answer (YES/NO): NO